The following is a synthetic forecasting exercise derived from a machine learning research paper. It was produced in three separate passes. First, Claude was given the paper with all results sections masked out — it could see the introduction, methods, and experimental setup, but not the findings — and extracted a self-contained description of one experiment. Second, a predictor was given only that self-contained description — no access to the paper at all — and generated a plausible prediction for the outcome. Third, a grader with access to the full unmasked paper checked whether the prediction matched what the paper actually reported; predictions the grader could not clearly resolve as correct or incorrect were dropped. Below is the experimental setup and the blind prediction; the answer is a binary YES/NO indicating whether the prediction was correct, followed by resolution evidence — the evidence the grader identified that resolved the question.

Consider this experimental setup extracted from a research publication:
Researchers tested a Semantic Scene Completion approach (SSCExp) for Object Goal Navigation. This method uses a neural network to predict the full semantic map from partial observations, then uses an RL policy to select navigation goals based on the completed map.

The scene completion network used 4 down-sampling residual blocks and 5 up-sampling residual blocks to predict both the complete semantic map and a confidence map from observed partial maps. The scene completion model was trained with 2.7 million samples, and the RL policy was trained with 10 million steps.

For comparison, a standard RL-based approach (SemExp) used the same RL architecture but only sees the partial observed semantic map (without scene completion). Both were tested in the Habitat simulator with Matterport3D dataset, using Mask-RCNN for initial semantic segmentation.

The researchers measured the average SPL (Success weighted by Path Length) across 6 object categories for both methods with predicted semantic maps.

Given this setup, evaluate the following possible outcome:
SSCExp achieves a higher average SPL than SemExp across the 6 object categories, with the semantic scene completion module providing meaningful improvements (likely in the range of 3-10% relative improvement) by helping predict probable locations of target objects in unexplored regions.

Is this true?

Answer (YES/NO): NO